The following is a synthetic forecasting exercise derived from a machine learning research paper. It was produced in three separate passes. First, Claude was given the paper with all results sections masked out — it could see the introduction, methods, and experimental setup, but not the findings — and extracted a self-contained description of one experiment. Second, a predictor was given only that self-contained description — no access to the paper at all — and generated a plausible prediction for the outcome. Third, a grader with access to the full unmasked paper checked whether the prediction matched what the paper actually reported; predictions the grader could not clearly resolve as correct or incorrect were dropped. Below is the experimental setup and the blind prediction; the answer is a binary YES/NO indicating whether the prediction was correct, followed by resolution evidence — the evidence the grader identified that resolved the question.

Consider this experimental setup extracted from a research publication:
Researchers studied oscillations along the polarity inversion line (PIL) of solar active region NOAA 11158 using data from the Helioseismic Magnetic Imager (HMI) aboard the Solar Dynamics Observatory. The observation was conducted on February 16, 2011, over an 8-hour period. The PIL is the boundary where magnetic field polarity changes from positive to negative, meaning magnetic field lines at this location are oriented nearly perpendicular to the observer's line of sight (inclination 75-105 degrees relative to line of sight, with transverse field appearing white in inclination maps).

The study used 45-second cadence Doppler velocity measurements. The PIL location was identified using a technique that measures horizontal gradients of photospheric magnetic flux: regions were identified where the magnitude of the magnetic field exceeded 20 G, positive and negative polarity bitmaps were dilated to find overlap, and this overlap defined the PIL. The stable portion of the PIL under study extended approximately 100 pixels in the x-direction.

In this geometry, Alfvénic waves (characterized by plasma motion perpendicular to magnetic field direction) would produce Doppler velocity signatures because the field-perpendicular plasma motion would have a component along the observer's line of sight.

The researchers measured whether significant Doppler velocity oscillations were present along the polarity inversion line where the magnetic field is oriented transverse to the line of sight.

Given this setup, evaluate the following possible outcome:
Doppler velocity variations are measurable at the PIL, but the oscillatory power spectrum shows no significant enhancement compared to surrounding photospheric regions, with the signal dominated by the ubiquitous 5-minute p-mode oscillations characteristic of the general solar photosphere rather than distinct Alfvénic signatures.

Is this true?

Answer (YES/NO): NO